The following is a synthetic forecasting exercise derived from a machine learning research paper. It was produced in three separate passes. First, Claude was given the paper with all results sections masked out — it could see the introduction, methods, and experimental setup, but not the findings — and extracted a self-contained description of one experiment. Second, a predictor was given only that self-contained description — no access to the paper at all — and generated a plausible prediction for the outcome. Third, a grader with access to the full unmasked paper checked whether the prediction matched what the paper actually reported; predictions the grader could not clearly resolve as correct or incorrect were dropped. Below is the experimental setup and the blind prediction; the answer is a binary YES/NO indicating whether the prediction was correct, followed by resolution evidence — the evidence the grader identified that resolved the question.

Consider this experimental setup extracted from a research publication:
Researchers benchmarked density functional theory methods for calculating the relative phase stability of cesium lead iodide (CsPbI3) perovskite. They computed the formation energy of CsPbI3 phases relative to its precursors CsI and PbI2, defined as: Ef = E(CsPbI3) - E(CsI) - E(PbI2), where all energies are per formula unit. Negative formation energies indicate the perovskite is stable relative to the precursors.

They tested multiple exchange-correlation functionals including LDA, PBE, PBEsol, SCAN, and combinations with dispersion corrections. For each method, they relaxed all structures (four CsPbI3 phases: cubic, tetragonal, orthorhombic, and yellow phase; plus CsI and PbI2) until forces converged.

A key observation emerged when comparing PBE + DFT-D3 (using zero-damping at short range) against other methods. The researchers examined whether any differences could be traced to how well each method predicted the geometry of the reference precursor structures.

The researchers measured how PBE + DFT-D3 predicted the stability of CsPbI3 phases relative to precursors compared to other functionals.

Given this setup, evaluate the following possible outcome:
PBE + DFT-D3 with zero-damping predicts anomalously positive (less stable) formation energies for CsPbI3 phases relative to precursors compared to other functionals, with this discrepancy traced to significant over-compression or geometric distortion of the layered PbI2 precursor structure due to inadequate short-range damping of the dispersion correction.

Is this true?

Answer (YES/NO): NO